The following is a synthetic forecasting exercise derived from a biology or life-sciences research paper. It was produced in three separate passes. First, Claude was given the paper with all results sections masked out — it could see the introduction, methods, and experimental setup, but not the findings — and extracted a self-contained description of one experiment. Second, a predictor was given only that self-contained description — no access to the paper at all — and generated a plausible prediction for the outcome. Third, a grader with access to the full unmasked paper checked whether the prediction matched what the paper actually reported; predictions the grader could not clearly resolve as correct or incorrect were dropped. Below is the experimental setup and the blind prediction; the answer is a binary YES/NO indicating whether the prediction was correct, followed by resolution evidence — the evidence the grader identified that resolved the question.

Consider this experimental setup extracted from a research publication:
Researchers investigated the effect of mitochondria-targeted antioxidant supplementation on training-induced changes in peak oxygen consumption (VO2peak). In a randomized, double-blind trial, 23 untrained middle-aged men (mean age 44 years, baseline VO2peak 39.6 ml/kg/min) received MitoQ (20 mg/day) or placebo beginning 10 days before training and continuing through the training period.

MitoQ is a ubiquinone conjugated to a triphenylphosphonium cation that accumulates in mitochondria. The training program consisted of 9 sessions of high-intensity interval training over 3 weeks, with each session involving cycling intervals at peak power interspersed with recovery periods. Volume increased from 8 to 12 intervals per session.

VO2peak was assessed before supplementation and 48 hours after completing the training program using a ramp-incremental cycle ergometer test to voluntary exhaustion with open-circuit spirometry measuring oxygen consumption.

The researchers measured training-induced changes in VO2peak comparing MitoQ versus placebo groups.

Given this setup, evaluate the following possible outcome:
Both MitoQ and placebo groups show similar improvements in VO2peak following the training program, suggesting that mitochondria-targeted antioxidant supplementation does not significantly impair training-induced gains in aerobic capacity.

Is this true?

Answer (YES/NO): YES